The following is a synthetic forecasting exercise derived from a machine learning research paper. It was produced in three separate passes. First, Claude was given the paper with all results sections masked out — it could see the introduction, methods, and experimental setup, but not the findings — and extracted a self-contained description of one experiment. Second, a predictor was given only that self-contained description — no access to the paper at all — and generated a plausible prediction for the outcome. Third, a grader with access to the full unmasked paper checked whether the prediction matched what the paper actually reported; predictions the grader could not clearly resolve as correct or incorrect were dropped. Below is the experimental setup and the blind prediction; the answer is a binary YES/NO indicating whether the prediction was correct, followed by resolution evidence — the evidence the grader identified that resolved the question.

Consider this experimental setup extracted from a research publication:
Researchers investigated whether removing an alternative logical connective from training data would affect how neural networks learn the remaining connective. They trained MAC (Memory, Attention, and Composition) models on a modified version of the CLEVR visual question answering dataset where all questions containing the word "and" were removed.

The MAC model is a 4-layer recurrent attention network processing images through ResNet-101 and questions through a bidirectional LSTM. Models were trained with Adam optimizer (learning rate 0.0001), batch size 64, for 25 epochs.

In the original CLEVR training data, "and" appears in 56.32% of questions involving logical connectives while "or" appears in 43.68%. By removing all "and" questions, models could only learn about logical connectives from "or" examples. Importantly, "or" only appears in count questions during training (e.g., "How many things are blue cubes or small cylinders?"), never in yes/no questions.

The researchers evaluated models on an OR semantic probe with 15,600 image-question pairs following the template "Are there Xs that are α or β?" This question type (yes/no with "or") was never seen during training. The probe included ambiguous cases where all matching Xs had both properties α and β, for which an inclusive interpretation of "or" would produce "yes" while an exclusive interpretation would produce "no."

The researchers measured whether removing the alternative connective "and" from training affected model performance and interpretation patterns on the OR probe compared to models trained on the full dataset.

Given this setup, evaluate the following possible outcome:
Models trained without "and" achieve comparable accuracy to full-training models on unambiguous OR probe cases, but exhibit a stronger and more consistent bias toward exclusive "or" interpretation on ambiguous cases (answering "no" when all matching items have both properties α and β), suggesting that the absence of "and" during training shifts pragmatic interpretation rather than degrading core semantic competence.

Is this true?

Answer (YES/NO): NO